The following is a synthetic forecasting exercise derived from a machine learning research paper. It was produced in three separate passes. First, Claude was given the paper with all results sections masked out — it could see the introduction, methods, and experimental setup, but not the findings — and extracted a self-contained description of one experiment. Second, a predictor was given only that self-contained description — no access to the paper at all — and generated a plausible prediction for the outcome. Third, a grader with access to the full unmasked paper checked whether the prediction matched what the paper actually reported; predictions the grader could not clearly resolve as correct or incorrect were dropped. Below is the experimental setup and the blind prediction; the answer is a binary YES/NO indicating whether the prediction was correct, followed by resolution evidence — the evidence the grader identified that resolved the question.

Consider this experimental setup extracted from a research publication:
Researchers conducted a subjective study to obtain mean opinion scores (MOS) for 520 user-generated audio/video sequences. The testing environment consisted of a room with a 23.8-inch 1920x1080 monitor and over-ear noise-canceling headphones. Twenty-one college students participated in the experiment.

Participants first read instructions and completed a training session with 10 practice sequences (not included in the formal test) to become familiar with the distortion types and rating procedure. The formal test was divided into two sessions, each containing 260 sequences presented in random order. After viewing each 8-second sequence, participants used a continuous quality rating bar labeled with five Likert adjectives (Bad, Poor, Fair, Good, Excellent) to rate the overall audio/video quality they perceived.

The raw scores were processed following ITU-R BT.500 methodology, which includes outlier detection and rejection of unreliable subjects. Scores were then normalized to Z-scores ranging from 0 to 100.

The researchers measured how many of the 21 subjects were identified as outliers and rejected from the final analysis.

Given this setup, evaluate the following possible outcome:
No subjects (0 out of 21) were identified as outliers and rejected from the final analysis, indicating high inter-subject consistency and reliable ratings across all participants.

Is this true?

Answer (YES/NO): YES